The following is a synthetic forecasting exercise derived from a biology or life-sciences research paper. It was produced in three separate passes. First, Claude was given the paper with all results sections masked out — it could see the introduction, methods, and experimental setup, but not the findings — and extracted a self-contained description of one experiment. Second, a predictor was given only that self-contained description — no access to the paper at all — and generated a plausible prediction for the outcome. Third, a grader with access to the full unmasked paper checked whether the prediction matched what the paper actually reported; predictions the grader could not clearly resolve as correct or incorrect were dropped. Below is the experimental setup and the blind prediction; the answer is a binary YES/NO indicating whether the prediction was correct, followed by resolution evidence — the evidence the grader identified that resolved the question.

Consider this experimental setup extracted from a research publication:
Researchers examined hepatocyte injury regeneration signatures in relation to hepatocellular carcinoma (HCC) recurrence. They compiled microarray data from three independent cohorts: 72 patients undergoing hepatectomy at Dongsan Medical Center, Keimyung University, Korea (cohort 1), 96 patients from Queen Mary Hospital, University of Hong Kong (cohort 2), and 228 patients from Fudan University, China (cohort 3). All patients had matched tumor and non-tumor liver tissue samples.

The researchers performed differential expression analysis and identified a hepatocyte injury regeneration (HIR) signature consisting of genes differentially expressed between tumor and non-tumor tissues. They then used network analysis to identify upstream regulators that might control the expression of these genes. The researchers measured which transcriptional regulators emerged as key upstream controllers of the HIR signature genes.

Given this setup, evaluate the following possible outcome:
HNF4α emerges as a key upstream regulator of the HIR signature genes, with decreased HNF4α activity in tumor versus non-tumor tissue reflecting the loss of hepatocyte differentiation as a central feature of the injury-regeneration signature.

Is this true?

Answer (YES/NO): NO